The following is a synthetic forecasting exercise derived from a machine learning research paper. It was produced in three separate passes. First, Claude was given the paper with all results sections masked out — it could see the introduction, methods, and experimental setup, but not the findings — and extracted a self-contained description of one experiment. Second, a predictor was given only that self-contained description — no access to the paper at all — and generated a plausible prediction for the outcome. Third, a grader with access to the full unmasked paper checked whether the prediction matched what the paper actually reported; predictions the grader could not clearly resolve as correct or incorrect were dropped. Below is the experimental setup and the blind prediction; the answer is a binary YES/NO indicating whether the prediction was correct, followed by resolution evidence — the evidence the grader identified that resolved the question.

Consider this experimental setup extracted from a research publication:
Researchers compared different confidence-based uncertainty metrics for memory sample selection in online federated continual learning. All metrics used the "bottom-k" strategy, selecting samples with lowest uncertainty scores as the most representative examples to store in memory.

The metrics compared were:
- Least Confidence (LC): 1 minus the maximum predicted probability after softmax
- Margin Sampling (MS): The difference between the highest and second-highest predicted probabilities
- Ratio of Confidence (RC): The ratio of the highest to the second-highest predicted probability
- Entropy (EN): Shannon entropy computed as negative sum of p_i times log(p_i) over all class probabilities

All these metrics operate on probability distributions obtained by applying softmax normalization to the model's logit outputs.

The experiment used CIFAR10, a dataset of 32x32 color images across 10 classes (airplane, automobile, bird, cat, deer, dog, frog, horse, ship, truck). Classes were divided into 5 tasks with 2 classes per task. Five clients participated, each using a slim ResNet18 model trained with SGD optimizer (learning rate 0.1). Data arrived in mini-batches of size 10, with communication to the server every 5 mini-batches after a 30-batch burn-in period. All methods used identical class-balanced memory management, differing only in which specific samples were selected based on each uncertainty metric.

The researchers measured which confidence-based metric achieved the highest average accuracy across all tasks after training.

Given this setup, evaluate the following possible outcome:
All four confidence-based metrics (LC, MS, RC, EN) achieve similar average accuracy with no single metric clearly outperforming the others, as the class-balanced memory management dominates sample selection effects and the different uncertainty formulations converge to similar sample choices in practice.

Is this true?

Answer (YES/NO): NO